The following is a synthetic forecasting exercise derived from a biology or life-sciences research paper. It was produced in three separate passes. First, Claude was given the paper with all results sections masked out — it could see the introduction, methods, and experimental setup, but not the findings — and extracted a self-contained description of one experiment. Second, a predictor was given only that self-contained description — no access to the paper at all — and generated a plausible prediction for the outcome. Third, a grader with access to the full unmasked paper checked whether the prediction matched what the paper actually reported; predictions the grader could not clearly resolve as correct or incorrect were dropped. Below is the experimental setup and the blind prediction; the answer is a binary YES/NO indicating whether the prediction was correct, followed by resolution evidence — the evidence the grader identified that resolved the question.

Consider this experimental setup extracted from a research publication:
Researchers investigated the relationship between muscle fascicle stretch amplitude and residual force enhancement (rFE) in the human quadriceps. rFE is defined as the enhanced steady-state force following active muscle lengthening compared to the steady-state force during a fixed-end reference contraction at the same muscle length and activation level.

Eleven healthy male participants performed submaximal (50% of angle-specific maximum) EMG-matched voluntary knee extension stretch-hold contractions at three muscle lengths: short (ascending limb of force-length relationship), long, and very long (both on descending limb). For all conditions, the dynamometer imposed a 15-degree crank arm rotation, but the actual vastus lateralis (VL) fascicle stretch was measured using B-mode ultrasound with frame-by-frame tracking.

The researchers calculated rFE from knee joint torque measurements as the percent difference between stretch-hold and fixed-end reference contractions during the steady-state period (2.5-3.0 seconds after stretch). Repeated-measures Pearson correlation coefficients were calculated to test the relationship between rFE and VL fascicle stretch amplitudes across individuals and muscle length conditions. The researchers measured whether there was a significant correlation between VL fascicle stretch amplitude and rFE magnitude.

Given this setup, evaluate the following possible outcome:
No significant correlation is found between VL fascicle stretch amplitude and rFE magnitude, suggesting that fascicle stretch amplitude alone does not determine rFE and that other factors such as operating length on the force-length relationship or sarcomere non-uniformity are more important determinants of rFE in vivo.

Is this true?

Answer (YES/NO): YES